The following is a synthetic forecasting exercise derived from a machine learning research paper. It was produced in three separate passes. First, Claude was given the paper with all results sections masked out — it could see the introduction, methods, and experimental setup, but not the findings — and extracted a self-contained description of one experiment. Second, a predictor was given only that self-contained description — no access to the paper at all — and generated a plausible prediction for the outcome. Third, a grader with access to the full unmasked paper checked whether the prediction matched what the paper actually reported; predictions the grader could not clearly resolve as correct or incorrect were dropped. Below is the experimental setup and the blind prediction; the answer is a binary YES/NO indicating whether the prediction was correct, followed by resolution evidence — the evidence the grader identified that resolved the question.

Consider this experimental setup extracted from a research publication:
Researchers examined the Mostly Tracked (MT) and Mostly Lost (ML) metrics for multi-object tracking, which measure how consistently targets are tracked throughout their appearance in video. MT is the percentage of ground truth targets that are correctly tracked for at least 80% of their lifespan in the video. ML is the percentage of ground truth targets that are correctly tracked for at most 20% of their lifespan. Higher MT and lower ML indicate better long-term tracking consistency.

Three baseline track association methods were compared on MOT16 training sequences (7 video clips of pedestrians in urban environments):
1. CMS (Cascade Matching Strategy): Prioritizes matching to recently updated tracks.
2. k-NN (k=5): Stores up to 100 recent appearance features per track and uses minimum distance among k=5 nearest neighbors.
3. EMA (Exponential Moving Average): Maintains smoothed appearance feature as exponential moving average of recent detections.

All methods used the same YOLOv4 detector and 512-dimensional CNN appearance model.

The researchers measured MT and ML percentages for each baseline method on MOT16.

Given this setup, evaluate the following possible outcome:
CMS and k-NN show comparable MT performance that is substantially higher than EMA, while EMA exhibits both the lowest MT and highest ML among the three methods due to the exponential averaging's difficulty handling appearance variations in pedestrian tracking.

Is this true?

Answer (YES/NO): NO